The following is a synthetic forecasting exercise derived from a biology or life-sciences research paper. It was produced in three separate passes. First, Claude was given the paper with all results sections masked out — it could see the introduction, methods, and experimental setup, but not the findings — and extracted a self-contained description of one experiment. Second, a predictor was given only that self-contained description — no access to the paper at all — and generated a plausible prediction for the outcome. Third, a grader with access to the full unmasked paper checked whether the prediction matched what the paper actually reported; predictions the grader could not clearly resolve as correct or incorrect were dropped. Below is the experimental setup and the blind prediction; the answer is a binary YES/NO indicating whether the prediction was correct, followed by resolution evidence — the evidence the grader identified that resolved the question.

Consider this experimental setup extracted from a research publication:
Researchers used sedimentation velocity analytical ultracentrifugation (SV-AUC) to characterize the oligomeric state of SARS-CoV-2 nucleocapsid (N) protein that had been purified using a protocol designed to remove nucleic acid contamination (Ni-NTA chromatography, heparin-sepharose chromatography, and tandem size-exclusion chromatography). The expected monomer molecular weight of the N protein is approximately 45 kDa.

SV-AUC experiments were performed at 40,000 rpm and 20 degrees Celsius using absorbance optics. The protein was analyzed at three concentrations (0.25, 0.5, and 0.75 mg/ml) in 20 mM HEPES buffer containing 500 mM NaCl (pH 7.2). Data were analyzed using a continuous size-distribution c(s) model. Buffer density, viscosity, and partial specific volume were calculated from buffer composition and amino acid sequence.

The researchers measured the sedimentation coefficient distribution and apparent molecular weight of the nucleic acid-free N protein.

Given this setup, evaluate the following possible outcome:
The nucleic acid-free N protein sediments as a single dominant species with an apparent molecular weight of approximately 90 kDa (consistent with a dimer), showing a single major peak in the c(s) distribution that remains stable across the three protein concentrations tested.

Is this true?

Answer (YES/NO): YES